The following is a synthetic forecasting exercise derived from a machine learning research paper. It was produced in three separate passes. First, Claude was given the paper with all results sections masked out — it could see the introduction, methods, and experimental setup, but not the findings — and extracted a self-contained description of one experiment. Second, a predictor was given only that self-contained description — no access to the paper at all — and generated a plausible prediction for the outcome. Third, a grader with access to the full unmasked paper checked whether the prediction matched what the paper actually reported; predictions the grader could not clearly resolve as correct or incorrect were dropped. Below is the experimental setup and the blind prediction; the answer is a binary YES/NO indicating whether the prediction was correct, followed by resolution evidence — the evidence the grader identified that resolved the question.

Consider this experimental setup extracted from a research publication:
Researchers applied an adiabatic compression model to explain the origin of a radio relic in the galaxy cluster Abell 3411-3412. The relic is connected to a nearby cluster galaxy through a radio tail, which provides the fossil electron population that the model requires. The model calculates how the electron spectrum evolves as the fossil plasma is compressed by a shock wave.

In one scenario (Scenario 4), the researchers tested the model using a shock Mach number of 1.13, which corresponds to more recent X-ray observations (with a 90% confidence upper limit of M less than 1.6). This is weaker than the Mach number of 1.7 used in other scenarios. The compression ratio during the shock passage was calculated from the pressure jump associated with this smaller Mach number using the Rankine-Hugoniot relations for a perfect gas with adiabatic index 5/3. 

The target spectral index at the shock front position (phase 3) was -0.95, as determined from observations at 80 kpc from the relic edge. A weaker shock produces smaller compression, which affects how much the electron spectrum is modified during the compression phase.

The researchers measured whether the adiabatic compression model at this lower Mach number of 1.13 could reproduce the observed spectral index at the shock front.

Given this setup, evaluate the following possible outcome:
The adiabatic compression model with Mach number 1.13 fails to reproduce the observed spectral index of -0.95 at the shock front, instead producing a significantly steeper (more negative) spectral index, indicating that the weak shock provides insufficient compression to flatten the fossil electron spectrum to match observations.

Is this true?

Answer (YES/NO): YES